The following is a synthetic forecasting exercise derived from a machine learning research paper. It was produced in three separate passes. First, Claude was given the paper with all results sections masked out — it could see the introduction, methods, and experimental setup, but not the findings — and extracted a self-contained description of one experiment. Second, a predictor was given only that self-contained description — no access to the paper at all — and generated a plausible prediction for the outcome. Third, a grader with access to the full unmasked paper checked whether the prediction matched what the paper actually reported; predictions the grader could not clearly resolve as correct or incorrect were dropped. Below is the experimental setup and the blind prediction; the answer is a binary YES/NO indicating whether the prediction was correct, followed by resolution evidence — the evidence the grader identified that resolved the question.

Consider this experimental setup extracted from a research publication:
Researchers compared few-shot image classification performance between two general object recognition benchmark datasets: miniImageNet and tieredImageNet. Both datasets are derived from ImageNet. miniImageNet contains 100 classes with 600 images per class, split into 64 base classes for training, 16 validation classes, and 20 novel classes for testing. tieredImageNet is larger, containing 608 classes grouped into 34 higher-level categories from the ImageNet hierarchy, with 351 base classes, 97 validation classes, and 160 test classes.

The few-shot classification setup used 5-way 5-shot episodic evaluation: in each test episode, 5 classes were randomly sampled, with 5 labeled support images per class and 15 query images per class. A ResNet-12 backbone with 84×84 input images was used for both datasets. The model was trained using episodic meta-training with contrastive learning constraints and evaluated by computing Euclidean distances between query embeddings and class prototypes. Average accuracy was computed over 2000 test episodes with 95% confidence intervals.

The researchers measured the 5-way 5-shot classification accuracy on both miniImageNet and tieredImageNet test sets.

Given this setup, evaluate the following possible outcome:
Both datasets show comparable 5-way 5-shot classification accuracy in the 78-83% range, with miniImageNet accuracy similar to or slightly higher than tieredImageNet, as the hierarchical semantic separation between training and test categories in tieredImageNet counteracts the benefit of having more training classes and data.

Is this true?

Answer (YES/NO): NO